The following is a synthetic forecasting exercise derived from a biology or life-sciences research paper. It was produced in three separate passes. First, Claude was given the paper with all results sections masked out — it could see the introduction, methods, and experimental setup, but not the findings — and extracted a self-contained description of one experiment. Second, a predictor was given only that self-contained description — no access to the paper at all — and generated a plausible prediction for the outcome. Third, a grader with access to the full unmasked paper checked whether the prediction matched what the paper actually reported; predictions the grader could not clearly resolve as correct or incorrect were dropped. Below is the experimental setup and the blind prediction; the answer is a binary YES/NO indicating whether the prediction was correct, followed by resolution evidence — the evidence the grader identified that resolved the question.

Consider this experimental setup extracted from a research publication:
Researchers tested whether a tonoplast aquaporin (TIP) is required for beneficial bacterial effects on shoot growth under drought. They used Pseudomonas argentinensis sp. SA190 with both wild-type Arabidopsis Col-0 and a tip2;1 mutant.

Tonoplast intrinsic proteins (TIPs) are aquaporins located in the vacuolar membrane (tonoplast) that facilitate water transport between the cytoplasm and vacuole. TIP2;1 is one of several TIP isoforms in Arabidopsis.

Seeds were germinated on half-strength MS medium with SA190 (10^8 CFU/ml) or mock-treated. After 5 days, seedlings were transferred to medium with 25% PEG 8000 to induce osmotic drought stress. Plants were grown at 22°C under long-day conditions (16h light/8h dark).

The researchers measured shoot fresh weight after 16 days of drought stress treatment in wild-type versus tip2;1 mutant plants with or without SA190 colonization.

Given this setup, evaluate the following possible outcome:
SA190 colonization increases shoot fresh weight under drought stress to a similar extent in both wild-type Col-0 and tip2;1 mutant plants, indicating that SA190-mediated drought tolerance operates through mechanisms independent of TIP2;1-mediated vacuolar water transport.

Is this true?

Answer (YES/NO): YES